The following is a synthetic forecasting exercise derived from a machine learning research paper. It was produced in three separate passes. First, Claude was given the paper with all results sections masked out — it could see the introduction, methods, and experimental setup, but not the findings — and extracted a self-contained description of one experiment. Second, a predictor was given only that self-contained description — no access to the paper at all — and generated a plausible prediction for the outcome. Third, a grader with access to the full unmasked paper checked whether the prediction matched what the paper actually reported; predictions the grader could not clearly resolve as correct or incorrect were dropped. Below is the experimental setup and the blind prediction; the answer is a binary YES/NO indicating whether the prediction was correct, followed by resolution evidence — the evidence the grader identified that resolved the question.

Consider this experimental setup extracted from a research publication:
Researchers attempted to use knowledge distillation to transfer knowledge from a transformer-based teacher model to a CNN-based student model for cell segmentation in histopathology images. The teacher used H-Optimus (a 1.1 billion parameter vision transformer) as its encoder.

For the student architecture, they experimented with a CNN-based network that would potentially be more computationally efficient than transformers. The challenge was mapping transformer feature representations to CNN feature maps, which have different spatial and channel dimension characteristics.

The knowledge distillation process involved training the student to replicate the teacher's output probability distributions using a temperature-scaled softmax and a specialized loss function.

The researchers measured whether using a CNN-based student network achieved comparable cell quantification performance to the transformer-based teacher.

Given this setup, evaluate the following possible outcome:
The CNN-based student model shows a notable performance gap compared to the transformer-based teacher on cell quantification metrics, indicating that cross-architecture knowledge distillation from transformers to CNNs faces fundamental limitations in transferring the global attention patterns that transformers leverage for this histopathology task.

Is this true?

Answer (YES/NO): YES